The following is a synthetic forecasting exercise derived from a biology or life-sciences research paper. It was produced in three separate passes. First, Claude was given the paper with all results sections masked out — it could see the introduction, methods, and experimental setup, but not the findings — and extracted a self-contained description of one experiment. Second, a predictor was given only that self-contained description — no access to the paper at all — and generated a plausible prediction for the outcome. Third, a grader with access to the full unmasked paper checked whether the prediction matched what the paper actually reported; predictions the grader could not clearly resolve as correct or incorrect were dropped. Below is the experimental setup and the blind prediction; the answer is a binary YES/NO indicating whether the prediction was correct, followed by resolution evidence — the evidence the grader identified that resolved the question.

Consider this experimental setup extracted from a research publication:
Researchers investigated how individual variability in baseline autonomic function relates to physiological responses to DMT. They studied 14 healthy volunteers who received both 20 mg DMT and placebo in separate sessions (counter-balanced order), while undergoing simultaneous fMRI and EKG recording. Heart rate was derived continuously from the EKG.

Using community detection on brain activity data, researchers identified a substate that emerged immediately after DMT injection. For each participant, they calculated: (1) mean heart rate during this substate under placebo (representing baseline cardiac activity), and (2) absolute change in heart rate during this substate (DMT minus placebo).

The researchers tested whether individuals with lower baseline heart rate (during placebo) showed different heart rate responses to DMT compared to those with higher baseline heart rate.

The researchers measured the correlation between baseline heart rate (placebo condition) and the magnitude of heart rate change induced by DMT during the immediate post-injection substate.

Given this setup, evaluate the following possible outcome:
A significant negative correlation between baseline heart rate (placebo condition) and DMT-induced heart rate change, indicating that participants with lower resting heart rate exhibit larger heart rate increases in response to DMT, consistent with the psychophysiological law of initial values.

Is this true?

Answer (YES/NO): NO